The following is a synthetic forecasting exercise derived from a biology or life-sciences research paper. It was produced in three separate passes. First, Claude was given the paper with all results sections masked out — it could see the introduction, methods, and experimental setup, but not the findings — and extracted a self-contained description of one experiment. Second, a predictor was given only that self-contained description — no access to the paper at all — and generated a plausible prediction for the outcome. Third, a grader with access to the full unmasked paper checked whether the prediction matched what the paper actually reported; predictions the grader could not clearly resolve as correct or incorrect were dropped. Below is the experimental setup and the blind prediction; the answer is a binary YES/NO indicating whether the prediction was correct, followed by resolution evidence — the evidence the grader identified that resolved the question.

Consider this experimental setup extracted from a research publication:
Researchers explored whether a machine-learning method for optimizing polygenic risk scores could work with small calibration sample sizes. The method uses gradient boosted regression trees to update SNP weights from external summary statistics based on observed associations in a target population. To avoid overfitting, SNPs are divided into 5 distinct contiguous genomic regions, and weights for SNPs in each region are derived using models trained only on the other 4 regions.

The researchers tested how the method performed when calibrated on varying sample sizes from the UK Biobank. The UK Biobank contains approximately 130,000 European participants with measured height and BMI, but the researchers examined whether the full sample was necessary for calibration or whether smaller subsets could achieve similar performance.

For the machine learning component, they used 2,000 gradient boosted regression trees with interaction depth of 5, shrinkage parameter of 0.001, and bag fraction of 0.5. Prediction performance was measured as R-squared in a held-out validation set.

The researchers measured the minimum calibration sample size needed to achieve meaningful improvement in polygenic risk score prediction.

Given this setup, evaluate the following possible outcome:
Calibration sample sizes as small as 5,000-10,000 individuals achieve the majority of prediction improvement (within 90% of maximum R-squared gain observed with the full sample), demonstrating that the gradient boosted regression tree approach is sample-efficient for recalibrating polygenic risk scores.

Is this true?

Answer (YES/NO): NO